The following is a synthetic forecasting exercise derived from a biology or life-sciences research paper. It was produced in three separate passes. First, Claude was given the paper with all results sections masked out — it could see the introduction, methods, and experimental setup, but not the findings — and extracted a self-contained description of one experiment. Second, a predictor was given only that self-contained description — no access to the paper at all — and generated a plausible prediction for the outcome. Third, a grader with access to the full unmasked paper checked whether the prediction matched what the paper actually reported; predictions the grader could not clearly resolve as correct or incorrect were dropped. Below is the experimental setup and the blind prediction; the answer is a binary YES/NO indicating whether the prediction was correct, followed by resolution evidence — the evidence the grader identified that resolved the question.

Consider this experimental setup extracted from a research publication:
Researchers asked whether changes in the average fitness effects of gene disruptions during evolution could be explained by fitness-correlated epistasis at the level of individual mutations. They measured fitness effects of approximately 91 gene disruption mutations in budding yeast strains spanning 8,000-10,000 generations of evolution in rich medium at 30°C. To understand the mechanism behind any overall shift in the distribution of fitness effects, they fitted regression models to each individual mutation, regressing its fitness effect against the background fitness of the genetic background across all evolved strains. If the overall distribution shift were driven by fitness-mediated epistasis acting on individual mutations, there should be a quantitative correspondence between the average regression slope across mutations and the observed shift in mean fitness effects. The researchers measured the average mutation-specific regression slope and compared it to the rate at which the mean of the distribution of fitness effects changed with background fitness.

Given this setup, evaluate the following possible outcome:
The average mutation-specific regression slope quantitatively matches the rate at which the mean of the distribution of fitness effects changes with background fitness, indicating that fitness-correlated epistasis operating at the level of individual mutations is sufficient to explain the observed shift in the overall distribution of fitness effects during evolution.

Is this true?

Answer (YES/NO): NO